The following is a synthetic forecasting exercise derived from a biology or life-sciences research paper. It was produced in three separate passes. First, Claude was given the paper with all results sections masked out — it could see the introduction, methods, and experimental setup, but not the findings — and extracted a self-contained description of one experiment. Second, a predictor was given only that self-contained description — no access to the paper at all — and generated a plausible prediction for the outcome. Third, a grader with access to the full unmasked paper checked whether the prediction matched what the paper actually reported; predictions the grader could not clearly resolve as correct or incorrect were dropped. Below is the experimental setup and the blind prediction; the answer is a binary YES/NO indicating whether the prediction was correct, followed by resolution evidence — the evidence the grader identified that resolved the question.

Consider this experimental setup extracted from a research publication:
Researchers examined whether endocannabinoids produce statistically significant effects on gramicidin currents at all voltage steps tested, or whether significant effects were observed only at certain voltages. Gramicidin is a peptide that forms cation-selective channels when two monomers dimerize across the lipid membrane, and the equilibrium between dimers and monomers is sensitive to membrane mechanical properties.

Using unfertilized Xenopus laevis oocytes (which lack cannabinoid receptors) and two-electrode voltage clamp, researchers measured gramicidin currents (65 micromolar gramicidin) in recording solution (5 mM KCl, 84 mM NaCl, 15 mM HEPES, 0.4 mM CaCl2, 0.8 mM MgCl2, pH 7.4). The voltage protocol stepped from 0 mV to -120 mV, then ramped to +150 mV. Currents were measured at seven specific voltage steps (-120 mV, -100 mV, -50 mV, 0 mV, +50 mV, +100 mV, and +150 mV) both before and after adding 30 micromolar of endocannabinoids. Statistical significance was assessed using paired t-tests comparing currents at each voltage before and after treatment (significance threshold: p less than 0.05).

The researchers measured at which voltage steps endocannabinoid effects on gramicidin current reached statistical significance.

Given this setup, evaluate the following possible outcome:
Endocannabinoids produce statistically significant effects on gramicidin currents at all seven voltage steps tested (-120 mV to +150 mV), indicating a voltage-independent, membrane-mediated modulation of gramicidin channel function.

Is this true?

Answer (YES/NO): NO